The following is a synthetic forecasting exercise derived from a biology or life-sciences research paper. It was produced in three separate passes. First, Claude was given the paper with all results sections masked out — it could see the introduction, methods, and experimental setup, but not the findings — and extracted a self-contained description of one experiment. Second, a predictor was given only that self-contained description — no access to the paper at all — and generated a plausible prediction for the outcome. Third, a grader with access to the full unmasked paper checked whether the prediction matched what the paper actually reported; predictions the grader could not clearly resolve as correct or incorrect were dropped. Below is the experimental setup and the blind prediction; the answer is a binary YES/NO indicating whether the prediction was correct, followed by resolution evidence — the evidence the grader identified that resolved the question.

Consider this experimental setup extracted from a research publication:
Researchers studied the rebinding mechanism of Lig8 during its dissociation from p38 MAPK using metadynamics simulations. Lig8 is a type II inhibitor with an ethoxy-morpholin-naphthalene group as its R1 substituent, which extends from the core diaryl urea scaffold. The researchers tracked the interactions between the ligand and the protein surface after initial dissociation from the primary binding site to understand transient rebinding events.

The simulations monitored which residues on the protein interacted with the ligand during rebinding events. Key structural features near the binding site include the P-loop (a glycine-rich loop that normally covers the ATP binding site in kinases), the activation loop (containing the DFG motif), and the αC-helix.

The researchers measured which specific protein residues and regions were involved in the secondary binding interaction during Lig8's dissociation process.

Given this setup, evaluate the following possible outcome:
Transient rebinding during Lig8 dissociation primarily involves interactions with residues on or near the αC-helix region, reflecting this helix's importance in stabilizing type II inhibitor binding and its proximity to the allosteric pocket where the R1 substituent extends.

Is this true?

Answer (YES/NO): NO